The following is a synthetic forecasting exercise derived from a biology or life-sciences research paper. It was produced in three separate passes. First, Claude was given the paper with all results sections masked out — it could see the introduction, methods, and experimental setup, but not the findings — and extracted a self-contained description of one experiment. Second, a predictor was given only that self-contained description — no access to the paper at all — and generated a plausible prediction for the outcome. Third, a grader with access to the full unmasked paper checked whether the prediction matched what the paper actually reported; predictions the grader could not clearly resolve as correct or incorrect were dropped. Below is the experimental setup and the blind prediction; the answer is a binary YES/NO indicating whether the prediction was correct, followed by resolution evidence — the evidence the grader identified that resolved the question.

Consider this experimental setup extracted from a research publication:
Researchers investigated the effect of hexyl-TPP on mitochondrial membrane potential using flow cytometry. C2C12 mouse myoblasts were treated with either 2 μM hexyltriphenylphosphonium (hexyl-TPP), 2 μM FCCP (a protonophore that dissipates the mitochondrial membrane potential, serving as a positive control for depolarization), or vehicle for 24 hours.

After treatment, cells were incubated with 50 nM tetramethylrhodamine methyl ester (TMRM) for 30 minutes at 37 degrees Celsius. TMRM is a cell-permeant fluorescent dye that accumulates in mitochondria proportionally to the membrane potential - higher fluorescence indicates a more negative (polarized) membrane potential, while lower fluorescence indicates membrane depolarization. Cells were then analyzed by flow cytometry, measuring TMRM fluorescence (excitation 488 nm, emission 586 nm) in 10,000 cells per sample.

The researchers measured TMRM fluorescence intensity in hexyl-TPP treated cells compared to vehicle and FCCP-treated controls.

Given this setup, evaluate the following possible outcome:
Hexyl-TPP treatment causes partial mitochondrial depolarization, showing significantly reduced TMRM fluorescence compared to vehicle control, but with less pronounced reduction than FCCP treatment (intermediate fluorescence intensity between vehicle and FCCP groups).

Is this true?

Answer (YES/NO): NO